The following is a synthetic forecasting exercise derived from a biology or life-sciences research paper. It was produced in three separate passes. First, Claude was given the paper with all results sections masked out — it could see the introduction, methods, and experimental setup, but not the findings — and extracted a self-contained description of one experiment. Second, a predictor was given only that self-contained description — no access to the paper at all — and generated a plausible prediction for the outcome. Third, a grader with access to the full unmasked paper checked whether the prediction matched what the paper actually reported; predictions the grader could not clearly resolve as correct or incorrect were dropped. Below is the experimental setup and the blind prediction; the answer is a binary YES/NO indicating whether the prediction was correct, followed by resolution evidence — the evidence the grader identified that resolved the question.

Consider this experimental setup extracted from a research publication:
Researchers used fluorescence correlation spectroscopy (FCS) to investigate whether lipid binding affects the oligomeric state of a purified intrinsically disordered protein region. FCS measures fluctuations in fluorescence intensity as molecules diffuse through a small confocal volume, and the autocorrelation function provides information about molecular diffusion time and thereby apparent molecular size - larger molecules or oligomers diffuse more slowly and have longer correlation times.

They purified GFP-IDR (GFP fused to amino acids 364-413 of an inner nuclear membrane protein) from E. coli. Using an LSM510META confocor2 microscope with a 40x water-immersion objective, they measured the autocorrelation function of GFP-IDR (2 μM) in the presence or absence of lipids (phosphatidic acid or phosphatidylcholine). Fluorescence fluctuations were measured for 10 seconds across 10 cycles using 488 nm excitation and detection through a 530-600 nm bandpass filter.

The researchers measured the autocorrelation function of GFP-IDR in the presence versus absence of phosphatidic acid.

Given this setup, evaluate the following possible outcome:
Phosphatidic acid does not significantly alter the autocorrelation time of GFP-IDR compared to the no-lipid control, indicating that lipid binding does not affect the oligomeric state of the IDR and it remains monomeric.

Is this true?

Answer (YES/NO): NO